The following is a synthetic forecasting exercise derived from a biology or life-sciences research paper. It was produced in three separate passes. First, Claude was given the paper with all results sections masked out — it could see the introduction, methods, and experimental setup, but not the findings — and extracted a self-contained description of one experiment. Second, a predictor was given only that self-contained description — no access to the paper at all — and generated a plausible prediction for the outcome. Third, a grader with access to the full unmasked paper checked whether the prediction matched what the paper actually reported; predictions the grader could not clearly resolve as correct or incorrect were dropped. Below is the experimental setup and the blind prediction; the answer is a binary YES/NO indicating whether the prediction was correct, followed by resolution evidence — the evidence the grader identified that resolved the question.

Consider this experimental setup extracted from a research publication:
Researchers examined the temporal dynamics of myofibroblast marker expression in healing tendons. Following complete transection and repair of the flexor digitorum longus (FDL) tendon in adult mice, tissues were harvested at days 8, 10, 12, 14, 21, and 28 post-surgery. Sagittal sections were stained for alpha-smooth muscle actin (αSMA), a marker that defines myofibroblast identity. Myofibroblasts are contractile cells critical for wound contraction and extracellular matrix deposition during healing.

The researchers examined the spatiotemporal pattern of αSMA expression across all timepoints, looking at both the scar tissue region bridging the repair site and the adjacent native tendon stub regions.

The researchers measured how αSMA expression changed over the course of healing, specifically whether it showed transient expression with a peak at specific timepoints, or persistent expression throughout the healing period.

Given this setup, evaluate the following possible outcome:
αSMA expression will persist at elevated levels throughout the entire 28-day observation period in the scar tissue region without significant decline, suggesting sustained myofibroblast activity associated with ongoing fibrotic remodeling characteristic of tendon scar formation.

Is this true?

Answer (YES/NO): NO